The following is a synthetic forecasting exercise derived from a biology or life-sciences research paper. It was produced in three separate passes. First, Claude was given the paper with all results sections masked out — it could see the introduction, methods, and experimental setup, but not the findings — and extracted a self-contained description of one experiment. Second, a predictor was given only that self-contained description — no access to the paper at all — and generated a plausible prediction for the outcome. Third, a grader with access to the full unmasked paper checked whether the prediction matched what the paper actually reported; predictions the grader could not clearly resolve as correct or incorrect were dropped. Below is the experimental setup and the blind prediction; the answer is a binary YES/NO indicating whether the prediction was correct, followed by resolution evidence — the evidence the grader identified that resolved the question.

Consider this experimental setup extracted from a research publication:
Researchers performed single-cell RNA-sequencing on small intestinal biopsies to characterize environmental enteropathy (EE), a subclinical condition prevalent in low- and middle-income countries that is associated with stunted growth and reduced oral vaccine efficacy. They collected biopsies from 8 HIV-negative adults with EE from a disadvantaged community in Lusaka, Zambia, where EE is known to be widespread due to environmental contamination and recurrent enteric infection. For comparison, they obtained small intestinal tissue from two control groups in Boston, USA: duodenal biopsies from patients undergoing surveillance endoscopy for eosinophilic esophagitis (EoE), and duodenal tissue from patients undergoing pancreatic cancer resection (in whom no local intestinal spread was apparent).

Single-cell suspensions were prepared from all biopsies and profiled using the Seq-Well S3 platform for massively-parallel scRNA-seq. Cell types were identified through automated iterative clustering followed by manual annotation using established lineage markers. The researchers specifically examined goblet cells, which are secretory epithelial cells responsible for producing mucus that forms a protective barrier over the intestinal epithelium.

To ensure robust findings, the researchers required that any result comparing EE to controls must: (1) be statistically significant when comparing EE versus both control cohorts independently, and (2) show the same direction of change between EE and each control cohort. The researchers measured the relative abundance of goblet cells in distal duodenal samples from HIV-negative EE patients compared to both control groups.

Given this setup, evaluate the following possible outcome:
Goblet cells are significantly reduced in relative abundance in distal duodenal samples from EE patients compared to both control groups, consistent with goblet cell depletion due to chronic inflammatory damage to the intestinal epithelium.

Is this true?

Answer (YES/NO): NO